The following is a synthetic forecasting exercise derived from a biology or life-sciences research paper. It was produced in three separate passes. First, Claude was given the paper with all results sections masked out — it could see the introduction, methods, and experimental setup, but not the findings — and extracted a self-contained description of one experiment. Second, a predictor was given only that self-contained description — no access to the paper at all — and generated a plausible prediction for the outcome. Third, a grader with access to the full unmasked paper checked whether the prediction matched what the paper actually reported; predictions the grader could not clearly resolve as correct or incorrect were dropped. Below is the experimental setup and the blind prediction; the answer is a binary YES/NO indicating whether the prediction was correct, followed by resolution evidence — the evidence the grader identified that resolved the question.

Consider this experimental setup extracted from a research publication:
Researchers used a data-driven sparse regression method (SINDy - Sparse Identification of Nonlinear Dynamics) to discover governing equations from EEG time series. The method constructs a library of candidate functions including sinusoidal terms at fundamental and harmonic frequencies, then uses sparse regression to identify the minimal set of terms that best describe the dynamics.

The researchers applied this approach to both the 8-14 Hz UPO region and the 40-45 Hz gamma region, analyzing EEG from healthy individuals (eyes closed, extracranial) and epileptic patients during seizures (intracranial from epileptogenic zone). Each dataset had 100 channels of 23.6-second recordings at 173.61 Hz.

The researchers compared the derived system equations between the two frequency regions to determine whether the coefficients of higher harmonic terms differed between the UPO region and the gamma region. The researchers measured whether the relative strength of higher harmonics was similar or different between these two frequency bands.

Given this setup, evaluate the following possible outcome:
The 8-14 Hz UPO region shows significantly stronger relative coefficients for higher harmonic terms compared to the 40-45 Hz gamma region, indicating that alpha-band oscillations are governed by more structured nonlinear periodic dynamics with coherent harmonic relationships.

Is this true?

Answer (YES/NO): NO